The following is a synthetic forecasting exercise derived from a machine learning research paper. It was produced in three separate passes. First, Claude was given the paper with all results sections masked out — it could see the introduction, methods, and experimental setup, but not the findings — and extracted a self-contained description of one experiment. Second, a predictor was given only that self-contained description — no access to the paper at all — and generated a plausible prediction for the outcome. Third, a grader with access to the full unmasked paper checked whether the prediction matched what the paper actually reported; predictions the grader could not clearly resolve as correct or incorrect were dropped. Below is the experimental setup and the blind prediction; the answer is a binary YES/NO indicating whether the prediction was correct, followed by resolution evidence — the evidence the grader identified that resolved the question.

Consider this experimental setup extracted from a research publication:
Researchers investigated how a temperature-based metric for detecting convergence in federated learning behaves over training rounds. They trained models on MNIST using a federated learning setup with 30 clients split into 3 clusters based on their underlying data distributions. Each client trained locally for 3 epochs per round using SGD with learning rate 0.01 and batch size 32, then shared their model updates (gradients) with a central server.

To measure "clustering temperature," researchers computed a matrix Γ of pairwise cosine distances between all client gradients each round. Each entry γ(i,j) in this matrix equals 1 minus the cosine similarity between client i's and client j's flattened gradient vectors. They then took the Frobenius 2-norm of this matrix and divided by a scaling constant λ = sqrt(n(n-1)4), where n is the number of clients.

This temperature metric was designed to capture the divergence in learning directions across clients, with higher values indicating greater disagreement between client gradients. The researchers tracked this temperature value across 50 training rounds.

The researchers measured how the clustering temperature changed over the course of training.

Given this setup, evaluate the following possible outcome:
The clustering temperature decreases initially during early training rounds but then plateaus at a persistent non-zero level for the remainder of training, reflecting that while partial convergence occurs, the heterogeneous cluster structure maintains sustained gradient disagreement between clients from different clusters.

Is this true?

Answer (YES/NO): NO